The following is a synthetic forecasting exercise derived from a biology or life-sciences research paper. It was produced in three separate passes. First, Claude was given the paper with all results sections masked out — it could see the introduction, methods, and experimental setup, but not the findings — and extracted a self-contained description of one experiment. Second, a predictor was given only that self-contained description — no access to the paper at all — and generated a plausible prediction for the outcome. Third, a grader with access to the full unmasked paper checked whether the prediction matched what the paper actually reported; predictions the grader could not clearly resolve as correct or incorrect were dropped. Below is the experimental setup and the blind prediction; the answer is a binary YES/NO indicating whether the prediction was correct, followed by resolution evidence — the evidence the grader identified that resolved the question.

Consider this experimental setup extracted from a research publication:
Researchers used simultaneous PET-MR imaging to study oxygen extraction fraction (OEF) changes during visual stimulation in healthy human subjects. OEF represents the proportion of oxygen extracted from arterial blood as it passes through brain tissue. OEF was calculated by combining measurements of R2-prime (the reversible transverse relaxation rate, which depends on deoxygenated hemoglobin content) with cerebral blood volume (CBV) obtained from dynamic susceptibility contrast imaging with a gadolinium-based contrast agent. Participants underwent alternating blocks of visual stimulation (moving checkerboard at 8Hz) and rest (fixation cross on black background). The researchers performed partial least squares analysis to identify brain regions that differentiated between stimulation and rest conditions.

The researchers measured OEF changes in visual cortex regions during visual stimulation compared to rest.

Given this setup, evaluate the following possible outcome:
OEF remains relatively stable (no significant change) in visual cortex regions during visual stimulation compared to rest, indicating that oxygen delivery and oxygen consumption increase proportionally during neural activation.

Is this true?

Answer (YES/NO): NO